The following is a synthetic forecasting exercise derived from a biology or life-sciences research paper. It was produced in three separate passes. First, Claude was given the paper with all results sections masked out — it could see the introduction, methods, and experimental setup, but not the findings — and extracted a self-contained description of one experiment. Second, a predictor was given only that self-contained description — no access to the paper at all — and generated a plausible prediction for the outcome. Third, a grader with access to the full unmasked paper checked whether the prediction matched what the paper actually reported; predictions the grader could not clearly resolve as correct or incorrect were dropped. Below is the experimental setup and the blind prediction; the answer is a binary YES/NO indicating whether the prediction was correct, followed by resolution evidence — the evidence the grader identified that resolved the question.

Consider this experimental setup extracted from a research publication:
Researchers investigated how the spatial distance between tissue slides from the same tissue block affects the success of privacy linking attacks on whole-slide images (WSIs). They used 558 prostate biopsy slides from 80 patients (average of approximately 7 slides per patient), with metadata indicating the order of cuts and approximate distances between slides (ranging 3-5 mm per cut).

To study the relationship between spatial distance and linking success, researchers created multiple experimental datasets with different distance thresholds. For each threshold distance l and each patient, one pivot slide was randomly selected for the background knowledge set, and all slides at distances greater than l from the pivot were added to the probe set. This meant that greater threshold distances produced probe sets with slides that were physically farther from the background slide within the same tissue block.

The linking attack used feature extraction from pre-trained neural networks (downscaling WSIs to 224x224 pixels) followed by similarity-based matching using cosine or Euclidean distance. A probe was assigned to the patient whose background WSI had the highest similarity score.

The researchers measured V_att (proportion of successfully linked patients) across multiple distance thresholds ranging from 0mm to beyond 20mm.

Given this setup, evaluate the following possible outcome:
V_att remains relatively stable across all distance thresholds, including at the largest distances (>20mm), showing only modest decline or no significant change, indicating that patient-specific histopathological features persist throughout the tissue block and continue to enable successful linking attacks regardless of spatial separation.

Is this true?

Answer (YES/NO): NO